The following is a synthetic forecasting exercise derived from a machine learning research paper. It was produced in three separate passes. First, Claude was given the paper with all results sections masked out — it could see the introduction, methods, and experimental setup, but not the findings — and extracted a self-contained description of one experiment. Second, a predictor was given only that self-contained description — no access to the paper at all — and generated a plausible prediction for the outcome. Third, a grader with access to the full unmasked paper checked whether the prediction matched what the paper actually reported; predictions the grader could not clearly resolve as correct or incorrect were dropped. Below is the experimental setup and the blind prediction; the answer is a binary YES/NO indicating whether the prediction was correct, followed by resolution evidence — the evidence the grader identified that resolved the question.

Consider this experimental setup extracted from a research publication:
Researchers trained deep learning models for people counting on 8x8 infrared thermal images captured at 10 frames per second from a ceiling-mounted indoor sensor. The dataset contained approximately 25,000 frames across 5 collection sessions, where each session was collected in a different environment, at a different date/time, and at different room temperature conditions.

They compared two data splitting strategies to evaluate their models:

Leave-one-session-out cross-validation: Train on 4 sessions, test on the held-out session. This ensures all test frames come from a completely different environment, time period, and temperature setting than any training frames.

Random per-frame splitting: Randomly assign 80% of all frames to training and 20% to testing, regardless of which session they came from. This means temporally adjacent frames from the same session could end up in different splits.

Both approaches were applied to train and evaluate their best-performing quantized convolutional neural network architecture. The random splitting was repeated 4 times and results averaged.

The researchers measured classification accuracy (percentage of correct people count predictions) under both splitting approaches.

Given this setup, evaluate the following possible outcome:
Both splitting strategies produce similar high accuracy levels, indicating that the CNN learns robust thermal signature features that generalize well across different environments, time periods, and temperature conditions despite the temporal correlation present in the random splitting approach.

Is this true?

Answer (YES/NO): NO